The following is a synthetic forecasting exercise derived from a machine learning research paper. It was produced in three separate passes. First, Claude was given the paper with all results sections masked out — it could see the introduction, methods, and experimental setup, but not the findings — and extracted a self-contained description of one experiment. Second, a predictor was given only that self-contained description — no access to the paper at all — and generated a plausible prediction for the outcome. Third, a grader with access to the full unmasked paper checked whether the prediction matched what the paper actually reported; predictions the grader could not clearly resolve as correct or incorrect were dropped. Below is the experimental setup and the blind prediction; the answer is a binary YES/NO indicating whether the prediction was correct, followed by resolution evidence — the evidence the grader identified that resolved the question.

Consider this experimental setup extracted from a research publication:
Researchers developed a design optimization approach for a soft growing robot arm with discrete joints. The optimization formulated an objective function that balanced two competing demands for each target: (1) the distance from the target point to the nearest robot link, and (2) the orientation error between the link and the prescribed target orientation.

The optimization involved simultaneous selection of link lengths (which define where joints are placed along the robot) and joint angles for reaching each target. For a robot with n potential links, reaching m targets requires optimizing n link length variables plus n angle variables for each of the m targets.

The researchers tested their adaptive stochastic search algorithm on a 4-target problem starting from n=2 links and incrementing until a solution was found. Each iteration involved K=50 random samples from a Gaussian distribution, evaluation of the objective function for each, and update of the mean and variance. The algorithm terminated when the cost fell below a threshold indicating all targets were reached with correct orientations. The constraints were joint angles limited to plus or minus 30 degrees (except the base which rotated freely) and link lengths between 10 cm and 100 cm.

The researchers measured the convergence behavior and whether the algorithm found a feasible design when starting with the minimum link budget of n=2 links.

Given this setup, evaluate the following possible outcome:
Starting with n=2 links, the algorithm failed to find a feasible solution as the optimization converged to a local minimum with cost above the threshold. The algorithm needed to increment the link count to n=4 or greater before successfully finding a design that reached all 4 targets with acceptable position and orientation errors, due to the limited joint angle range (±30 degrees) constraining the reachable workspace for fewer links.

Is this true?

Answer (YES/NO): YES